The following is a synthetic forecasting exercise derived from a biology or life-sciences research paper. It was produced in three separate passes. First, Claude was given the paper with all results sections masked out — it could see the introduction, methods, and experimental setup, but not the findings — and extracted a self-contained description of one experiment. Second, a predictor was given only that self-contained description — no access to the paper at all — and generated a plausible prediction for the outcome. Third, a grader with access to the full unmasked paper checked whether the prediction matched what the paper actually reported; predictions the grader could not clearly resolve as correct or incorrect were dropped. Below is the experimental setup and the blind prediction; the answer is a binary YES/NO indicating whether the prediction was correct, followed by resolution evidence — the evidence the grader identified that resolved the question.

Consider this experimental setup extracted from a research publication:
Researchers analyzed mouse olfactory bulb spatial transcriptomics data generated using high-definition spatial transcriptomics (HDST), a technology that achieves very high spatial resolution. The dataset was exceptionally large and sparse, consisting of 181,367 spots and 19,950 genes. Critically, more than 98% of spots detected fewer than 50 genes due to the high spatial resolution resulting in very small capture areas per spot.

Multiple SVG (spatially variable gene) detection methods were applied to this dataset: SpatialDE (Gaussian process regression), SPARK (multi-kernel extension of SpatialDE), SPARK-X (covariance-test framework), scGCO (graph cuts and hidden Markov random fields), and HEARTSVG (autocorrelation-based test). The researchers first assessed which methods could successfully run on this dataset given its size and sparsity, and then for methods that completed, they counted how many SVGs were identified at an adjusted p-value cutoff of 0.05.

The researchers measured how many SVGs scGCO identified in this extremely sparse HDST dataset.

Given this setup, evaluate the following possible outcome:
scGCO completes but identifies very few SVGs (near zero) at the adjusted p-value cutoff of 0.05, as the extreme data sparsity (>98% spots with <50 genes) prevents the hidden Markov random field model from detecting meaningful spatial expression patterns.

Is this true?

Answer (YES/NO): YES